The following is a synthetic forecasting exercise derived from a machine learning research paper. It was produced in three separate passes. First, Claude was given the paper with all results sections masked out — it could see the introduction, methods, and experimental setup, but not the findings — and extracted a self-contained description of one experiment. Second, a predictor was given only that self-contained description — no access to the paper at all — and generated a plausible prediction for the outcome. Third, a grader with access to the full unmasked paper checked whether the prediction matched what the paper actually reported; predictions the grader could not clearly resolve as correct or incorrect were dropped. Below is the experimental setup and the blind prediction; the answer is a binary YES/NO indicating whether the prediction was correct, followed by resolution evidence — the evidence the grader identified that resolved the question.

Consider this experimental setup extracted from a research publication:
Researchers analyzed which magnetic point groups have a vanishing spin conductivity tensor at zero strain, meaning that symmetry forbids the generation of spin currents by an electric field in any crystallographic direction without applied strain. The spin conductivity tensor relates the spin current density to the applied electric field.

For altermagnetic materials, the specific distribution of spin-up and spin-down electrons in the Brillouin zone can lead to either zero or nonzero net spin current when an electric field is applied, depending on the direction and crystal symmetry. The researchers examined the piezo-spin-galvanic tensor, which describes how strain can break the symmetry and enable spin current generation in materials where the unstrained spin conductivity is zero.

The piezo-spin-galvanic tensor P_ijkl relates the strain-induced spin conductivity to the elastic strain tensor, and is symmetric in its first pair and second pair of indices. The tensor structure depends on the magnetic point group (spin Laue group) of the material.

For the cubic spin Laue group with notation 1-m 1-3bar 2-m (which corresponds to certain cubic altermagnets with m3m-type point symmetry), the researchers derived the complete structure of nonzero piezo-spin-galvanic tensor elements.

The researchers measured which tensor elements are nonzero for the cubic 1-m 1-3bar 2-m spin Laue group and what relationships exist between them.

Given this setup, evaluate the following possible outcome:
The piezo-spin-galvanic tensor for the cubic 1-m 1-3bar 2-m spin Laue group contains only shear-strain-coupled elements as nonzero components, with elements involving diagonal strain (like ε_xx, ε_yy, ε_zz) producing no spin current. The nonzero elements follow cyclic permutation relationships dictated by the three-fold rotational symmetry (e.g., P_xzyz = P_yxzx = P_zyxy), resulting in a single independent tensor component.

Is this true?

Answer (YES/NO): NO